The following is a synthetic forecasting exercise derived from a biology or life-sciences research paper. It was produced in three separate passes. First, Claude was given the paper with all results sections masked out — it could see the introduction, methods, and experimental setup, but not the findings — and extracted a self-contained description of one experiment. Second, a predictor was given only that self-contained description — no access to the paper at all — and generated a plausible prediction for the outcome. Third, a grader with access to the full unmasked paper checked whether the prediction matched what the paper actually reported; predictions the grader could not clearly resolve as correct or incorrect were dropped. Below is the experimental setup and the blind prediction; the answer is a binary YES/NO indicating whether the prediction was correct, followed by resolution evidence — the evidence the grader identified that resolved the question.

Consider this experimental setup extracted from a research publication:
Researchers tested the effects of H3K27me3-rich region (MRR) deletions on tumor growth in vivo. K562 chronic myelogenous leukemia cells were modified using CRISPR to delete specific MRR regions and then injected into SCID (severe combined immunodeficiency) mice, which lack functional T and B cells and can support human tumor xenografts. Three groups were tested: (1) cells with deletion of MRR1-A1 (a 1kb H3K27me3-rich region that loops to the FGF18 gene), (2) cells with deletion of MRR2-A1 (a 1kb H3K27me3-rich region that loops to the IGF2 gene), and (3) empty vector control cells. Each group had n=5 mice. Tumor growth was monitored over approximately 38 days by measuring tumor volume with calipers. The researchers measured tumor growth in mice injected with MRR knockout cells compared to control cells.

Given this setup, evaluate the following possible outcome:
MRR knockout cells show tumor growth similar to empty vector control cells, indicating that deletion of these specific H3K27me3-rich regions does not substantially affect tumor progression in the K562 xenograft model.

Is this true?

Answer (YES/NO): NO